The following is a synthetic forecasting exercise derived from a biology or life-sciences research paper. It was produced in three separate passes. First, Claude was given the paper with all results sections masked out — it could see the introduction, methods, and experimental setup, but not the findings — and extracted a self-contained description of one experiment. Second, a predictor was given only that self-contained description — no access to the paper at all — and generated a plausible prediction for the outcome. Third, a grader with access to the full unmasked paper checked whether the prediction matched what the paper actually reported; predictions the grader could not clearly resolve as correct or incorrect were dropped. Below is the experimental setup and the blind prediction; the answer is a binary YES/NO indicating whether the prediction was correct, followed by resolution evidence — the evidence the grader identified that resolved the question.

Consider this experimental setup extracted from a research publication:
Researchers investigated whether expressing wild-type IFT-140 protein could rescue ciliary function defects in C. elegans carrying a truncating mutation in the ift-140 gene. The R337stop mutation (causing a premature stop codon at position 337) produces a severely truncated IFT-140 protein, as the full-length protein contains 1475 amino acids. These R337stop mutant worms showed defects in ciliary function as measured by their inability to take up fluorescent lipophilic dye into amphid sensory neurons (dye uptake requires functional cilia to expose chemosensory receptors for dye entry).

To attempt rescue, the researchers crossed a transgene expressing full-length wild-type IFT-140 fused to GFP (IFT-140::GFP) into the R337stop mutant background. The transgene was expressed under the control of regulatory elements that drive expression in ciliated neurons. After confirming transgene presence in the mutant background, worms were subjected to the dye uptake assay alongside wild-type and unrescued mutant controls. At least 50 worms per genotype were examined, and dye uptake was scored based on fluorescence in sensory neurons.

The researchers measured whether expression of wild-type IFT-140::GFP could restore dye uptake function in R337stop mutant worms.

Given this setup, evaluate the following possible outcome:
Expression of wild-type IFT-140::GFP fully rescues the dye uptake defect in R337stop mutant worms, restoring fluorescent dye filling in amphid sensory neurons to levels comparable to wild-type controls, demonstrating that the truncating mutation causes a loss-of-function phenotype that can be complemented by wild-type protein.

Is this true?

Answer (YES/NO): NO